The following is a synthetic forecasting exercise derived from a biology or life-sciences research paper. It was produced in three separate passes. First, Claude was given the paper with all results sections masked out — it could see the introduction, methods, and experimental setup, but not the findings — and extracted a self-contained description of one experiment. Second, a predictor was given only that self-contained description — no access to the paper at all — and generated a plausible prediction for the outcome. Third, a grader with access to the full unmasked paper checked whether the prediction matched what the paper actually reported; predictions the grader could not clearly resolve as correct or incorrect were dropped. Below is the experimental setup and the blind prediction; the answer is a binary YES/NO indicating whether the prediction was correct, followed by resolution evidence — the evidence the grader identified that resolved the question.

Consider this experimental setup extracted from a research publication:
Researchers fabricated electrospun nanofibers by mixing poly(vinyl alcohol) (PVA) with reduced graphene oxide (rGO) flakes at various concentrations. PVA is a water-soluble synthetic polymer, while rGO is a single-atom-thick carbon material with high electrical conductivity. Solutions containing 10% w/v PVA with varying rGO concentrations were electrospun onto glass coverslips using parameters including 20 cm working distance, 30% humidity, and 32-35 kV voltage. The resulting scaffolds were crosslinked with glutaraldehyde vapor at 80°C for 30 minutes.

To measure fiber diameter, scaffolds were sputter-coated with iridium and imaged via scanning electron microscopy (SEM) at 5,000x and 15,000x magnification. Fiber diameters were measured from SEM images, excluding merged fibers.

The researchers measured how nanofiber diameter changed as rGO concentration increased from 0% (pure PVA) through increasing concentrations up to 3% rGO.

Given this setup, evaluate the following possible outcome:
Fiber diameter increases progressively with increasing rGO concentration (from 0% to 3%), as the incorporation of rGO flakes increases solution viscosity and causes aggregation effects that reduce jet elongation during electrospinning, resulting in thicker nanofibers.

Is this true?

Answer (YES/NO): NO